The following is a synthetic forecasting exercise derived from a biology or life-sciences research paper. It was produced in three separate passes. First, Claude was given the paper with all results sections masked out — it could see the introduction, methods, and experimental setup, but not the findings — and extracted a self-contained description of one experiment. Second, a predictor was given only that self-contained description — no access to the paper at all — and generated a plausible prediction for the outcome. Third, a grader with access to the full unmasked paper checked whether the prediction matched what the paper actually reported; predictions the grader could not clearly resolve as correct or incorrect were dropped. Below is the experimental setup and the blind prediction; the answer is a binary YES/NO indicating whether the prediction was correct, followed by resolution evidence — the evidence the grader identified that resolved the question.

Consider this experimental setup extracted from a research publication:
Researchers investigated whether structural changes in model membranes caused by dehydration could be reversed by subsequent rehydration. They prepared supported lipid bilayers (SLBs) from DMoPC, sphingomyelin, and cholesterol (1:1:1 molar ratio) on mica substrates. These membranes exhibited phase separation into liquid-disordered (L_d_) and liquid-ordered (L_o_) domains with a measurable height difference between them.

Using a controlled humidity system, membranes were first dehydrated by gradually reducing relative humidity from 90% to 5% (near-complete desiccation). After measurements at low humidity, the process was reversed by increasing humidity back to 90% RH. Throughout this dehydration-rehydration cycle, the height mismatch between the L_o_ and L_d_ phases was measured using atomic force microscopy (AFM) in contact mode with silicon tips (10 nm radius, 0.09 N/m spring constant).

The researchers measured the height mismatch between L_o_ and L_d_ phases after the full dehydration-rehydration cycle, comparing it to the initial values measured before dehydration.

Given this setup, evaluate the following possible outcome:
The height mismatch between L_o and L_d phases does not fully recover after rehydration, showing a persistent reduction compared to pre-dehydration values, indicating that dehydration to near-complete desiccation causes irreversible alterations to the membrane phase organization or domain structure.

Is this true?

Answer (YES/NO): NO